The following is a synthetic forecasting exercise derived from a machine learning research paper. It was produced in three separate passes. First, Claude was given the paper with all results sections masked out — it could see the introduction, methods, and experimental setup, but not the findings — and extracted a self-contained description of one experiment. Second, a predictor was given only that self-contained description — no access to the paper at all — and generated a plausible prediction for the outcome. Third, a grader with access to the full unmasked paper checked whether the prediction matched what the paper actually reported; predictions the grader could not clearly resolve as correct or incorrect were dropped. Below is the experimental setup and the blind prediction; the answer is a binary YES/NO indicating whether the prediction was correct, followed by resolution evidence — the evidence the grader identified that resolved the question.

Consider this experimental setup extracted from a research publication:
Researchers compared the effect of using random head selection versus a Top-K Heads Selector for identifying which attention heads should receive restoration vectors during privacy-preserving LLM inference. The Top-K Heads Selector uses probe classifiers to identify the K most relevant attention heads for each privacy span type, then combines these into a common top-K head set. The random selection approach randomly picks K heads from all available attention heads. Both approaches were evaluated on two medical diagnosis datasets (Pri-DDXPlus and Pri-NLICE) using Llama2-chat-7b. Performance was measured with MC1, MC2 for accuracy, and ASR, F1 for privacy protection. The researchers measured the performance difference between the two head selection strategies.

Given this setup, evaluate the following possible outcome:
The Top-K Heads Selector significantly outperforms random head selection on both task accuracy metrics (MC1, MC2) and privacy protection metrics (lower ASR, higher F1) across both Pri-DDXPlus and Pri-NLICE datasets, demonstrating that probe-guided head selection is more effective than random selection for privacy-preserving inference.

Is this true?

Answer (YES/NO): NO